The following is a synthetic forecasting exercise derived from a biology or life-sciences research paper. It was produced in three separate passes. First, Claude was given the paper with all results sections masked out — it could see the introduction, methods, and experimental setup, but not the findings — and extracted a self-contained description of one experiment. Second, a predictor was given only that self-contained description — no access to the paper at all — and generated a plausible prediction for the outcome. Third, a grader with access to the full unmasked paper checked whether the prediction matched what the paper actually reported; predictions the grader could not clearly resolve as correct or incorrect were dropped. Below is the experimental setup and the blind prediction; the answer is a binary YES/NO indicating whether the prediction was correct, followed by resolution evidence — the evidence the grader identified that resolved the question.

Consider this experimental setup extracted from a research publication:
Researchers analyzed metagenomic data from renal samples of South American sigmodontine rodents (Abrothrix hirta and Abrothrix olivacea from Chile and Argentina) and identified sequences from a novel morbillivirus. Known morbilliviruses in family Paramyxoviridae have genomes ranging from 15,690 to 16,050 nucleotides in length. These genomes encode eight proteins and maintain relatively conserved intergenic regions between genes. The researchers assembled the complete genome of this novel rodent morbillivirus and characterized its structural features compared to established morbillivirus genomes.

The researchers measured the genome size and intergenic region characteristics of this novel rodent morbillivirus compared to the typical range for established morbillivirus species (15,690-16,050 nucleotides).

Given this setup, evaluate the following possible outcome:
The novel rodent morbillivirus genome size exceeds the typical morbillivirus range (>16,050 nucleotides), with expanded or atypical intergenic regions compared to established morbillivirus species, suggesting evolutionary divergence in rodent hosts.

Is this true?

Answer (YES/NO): YES